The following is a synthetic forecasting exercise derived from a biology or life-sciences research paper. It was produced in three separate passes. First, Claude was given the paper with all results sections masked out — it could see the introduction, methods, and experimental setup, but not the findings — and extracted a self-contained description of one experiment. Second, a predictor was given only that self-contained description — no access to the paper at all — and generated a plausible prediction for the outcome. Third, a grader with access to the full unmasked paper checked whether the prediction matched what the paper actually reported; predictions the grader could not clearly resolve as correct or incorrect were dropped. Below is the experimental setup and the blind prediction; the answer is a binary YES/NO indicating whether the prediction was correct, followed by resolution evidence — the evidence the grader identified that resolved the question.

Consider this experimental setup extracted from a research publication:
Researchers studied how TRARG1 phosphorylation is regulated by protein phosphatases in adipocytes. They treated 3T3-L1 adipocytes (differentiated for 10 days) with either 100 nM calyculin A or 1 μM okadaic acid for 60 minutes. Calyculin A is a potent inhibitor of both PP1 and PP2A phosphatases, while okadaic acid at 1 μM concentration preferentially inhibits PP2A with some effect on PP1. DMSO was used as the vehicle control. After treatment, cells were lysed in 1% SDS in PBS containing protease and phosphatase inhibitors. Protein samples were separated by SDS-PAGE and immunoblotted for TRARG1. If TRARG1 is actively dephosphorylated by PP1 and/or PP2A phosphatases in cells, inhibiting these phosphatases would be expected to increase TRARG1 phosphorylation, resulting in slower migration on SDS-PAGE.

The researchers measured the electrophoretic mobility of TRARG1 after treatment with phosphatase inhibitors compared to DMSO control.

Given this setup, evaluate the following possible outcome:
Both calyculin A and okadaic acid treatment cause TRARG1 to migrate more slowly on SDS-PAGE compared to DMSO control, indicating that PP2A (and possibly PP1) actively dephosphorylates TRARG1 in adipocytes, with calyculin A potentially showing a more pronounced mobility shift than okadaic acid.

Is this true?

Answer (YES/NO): YES